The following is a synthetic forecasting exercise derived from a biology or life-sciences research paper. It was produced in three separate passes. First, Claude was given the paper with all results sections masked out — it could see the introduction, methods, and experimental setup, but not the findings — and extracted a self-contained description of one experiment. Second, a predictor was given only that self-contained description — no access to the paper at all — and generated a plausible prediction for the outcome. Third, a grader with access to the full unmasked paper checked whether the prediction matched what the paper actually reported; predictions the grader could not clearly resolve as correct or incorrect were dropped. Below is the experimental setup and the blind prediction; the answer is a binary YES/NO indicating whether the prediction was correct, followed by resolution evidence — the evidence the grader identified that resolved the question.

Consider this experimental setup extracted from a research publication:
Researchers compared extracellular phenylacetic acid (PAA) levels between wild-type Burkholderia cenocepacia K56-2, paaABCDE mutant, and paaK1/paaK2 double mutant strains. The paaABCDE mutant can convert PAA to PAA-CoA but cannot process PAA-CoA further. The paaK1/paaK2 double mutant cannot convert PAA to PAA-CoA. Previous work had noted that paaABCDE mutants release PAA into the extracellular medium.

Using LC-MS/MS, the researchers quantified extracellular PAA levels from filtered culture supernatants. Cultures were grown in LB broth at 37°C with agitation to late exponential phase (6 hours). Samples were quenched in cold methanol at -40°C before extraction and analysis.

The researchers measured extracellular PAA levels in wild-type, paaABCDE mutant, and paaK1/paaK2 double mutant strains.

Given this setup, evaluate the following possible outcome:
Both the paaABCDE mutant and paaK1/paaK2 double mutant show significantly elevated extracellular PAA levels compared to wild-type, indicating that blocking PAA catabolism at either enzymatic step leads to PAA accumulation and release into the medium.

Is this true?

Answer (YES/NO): YES